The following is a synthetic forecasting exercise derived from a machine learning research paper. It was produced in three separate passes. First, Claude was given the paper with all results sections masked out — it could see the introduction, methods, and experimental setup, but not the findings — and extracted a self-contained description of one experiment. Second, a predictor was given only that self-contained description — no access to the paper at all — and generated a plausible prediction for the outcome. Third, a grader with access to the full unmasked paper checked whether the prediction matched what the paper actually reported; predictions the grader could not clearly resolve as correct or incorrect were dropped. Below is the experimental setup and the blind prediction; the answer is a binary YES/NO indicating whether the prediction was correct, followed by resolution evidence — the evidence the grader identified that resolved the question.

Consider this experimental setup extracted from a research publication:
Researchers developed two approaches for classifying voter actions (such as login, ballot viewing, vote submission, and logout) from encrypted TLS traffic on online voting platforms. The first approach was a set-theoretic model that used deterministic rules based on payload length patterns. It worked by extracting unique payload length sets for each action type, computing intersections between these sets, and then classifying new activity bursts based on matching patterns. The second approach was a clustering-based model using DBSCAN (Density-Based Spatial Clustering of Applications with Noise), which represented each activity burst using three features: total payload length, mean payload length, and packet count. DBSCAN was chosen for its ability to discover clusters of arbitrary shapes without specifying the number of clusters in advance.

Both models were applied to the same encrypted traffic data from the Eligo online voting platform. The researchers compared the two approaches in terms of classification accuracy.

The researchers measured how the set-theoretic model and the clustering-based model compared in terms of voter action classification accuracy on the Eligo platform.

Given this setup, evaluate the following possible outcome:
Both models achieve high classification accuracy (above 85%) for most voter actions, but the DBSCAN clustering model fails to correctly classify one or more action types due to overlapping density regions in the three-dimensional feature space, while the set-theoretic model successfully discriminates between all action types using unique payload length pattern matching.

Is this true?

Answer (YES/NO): NO